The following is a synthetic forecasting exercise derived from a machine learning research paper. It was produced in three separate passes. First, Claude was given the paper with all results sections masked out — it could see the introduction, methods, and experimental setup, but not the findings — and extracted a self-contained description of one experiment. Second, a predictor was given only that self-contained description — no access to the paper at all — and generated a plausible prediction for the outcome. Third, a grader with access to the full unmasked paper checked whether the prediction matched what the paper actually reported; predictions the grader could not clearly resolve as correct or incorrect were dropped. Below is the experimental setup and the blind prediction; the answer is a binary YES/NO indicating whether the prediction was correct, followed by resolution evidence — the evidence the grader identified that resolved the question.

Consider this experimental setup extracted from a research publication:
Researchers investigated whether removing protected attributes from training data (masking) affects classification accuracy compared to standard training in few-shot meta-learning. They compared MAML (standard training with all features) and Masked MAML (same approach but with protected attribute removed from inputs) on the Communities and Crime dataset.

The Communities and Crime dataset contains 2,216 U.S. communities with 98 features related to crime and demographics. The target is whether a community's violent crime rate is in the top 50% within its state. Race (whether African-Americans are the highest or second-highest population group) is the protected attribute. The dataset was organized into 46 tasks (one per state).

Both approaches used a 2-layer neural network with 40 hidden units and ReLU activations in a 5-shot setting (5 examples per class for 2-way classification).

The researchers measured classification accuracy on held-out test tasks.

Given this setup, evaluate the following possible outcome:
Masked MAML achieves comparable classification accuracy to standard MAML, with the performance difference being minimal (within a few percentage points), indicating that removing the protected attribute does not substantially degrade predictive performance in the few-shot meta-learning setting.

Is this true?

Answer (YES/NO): NO